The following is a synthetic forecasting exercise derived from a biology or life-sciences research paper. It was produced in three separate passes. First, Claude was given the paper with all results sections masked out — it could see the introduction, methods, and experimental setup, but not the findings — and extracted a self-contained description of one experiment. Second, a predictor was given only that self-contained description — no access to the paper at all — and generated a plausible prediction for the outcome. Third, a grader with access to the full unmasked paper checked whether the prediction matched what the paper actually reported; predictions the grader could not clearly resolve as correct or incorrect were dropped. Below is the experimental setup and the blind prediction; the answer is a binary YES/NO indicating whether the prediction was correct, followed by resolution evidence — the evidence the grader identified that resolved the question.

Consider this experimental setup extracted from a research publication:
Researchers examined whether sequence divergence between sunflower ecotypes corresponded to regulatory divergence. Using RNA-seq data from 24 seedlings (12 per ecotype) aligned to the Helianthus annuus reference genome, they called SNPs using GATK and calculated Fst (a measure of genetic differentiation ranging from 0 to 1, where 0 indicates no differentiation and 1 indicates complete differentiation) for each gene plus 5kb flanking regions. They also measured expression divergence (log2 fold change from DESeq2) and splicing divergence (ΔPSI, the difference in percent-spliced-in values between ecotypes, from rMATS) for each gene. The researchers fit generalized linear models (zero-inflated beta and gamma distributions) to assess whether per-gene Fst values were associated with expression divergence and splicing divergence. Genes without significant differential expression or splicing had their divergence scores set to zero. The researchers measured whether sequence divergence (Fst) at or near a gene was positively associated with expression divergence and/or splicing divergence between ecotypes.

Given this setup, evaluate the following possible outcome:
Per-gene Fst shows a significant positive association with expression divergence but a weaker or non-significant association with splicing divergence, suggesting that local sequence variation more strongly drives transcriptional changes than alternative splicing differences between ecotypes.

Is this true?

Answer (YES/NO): NO